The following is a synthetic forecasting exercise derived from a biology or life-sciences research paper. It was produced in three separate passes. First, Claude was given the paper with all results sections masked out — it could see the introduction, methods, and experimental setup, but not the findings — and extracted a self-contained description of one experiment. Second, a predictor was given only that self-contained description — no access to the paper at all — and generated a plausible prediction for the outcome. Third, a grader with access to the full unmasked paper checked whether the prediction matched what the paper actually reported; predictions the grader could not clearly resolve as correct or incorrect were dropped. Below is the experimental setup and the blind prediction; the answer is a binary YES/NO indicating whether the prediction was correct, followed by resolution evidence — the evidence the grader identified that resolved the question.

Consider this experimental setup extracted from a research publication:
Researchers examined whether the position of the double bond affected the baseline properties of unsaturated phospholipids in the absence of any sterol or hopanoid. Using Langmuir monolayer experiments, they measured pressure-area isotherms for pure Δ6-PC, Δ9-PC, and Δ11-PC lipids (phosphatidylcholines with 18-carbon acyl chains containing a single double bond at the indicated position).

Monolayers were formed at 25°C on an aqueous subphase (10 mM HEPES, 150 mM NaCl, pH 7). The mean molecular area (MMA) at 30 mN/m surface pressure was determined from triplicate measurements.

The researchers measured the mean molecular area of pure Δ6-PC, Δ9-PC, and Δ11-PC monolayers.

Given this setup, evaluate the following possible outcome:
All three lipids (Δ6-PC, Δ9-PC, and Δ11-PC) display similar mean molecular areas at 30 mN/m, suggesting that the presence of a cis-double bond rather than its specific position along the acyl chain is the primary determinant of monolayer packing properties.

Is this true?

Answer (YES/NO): YES